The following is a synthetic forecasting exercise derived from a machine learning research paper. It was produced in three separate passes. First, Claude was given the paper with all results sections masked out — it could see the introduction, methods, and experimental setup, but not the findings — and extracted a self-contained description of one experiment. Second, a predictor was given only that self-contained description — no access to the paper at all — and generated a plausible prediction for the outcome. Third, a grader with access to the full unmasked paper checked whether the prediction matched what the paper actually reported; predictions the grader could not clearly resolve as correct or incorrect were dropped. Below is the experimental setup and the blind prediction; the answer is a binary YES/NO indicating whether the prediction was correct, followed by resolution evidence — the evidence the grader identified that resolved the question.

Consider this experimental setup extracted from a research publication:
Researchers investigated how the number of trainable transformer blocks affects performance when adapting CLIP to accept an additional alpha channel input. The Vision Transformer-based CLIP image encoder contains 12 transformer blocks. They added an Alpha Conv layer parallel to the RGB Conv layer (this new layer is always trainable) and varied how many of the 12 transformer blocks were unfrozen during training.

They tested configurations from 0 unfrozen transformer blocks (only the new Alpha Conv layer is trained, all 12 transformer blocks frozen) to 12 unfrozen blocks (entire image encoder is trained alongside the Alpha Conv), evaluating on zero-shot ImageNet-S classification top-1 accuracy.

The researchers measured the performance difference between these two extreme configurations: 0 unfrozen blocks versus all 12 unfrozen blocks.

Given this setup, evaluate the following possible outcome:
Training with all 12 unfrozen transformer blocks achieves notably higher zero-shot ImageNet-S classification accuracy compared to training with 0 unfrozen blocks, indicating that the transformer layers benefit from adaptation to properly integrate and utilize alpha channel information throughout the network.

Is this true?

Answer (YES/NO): YES